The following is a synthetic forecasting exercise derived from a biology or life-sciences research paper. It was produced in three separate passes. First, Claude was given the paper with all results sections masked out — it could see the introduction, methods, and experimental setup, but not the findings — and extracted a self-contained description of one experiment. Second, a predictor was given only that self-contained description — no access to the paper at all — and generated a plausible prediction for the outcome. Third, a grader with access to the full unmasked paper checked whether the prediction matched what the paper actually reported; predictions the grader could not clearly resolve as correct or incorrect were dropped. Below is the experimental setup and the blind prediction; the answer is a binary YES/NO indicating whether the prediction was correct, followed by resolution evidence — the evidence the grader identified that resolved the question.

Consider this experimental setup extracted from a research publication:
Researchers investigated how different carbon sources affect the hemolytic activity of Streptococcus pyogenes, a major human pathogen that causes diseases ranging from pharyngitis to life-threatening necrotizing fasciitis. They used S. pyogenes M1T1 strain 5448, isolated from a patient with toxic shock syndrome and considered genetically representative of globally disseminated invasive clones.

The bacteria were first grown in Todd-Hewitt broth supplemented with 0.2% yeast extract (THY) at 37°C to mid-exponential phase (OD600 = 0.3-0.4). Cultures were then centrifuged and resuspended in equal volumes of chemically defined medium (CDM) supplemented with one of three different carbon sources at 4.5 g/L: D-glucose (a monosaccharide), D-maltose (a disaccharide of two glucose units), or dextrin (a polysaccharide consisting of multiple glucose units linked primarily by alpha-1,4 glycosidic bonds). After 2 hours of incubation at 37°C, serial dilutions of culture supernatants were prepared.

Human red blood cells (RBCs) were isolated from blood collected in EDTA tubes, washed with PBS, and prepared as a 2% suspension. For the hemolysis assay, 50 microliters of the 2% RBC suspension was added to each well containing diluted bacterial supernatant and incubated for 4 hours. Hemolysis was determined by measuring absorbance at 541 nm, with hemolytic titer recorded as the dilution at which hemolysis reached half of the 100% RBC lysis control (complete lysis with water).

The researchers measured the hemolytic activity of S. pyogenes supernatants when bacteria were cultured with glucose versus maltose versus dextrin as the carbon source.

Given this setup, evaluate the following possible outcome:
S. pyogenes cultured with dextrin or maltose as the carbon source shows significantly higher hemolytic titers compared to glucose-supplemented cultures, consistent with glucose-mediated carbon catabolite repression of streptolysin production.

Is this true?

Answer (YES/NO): NO